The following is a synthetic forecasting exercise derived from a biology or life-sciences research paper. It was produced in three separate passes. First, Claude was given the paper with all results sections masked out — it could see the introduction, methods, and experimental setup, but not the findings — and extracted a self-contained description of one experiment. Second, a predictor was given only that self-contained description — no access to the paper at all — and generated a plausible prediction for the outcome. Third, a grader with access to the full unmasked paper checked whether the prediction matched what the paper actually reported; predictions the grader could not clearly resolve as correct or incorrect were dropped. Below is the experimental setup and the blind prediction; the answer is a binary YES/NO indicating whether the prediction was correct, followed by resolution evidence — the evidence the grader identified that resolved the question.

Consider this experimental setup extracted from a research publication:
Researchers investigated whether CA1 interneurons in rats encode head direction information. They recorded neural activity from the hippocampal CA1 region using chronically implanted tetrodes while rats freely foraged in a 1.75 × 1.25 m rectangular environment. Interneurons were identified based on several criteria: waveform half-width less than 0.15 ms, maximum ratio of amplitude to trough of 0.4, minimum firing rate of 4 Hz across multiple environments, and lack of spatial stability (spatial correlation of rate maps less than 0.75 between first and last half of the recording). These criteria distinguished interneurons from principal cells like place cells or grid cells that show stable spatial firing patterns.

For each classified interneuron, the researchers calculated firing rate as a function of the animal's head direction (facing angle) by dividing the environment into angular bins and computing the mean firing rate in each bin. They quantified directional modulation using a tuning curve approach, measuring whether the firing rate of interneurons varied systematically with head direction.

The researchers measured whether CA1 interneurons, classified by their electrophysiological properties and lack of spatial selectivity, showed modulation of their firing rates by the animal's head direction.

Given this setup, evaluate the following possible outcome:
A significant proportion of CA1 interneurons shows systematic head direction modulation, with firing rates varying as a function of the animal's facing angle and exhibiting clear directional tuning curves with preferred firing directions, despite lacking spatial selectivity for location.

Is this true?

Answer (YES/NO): YES